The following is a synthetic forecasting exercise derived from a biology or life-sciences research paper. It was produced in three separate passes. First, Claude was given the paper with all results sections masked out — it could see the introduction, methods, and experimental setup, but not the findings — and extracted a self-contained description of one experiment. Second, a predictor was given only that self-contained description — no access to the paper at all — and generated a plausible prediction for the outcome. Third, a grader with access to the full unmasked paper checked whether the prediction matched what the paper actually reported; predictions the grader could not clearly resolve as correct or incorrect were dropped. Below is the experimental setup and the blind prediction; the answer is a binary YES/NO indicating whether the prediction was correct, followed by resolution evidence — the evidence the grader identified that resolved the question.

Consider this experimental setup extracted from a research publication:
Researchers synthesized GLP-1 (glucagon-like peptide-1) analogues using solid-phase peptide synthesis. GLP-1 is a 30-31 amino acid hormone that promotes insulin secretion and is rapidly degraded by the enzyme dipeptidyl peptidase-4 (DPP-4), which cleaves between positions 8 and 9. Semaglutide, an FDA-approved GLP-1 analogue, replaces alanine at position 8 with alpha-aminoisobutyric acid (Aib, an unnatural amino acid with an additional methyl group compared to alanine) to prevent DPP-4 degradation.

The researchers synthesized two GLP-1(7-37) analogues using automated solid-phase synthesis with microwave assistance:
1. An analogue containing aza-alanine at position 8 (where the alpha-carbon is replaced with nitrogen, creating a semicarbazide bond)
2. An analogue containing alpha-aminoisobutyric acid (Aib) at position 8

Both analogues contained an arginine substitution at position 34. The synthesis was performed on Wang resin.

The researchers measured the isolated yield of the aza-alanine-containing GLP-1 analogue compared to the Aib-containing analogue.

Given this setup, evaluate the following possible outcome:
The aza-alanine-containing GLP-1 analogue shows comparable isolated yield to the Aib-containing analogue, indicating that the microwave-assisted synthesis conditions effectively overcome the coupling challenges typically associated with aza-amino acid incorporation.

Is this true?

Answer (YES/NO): YES